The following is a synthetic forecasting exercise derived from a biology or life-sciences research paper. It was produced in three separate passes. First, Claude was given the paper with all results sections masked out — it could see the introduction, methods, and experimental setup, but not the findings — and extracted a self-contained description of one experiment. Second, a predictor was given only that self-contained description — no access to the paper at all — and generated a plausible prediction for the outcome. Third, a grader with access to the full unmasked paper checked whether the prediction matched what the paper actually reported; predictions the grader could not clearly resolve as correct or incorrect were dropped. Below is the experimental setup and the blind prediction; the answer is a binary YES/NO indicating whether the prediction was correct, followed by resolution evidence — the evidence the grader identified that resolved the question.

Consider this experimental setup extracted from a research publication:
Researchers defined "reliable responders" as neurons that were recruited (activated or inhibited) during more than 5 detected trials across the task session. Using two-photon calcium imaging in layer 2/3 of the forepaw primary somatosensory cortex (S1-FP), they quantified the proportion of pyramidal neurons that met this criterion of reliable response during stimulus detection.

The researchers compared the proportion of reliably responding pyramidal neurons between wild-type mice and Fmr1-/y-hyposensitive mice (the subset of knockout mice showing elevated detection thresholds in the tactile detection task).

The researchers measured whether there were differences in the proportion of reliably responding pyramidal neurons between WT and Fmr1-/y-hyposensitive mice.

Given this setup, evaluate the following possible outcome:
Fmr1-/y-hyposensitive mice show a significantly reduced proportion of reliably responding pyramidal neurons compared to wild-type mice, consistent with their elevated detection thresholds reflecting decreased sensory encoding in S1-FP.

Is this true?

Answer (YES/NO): YES